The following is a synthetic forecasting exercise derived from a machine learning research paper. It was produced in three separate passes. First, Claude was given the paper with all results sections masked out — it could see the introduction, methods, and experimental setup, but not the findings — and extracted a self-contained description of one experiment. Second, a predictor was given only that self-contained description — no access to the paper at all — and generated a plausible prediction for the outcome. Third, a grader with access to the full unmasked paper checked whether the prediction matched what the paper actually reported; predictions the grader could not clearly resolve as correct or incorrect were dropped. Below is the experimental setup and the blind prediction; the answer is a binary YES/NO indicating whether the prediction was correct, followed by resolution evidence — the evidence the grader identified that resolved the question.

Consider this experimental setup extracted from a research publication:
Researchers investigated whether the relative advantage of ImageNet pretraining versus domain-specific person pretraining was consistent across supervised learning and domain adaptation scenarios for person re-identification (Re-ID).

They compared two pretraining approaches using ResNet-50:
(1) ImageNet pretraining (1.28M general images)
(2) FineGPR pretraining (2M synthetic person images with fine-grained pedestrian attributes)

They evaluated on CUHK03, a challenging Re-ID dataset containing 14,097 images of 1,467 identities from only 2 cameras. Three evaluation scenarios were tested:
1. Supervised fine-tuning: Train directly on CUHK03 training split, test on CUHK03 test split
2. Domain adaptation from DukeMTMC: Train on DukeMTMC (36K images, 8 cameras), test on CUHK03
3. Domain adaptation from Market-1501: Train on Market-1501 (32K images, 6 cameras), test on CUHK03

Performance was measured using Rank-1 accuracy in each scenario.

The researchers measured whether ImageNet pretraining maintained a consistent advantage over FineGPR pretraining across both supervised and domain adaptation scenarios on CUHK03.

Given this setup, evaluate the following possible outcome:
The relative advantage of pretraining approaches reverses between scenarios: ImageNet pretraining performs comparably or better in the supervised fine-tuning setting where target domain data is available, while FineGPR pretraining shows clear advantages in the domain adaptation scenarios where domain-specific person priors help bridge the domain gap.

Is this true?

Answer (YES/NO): NO